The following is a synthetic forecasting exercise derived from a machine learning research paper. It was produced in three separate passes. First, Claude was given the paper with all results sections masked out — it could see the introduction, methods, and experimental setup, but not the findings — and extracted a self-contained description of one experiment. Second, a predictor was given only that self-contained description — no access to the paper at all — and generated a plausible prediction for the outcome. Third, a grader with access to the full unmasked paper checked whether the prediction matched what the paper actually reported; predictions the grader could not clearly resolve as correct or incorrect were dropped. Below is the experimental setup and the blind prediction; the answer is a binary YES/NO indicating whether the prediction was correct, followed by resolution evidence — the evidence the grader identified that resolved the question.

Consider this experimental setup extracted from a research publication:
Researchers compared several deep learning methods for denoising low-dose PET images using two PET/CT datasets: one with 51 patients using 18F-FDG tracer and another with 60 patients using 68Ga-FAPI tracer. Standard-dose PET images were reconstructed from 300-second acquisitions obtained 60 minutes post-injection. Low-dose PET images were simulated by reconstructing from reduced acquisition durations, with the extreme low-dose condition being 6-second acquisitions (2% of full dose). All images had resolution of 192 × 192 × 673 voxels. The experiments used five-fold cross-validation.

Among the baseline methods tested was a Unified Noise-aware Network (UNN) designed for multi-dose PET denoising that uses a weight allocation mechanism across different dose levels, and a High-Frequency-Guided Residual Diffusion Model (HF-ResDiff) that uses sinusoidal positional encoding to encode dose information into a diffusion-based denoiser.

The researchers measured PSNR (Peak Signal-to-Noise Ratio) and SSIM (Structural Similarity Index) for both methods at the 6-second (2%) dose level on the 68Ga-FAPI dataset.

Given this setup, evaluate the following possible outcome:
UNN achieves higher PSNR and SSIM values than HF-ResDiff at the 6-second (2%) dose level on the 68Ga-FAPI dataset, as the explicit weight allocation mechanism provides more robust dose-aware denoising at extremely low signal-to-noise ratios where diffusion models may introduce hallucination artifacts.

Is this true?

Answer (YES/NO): YES